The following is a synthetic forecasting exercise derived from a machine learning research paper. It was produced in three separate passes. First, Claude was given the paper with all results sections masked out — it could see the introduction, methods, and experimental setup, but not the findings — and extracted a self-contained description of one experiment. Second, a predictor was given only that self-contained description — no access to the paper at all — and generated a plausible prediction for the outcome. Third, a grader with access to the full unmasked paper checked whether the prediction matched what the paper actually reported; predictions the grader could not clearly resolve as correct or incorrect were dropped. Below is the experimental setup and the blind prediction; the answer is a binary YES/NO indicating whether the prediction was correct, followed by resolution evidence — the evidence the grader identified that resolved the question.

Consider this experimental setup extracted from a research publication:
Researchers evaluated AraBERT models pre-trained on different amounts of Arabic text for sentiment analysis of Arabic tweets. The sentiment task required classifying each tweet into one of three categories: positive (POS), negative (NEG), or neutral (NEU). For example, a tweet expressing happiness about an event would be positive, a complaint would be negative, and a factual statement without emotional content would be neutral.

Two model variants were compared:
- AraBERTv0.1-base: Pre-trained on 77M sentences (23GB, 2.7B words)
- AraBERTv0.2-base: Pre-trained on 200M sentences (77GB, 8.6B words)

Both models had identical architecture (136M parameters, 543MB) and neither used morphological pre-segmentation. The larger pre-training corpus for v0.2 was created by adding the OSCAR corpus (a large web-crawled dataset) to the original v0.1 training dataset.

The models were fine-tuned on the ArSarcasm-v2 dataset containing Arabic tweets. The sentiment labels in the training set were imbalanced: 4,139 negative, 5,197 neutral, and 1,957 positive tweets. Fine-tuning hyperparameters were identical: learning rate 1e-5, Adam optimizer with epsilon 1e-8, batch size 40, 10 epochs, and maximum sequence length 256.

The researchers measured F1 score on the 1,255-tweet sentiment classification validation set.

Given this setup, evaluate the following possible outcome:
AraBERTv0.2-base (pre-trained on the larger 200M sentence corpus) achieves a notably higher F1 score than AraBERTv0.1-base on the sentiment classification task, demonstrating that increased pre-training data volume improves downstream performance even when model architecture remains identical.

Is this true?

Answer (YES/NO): YES